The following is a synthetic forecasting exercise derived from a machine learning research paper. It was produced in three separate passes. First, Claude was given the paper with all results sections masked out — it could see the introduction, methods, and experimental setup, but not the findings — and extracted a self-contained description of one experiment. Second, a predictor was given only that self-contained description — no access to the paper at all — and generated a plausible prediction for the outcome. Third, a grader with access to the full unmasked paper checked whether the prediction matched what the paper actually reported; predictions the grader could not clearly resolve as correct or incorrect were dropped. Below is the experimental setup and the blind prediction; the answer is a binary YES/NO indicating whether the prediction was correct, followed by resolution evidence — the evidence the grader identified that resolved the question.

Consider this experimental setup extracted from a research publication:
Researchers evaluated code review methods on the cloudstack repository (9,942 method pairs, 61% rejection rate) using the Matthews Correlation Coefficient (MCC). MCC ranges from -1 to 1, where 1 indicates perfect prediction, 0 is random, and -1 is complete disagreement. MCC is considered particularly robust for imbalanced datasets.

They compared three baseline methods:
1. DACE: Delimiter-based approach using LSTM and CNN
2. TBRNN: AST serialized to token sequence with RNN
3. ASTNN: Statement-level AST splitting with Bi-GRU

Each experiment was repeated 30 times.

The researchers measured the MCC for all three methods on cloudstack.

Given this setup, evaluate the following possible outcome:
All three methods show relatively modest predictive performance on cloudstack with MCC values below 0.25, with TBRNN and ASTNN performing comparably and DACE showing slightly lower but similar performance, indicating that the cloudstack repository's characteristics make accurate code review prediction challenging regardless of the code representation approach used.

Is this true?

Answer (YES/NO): NO